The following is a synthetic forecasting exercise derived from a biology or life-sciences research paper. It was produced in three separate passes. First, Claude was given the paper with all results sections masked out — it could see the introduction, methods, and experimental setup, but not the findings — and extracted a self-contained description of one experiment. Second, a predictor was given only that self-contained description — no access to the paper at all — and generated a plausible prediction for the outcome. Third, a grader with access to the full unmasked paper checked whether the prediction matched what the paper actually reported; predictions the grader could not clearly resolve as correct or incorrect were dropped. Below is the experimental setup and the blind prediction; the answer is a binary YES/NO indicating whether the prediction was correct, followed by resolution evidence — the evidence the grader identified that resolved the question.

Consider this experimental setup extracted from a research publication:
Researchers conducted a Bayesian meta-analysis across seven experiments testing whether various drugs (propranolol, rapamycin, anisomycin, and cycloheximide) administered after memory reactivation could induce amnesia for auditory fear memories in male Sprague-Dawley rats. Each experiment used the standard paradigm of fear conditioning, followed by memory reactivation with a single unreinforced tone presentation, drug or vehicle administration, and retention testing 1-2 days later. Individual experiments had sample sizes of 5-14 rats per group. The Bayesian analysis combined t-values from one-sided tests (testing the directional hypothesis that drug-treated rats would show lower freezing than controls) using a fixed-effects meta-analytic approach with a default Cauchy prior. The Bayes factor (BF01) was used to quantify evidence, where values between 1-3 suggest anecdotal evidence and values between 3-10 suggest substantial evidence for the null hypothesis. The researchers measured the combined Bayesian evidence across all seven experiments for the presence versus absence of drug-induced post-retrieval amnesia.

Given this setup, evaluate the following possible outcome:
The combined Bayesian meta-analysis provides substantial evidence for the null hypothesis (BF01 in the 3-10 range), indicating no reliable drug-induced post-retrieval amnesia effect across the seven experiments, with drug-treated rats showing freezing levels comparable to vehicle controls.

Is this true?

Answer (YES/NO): YES